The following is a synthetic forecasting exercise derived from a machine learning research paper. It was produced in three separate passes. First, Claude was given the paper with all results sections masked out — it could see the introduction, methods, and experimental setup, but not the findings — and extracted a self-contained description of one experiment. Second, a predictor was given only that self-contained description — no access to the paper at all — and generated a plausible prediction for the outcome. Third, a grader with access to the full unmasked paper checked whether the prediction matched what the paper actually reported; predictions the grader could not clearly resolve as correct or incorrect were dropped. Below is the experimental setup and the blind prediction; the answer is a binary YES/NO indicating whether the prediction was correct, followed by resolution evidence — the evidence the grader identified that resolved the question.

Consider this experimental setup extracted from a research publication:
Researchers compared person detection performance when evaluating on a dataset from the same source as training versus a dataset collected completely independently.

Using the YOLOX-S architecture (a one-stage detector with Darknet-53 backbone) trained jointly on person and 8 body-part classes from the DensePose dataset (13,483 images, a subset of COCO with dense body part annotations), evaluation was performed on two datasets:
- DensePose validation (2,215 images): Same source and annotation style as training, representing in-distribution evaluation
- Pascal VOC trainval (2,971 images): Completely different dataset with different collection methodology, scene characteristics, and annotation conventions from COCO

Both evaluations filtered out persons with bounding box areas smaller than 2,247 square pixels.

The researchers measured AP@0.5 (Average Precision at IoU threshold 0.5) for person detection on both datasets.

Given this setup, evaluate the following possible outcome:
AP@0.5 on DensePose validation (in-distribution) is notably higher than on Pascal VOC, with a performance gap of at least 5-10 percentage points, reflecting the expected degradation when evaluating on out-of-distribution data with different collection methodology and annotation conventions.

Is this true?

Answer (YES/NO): YES